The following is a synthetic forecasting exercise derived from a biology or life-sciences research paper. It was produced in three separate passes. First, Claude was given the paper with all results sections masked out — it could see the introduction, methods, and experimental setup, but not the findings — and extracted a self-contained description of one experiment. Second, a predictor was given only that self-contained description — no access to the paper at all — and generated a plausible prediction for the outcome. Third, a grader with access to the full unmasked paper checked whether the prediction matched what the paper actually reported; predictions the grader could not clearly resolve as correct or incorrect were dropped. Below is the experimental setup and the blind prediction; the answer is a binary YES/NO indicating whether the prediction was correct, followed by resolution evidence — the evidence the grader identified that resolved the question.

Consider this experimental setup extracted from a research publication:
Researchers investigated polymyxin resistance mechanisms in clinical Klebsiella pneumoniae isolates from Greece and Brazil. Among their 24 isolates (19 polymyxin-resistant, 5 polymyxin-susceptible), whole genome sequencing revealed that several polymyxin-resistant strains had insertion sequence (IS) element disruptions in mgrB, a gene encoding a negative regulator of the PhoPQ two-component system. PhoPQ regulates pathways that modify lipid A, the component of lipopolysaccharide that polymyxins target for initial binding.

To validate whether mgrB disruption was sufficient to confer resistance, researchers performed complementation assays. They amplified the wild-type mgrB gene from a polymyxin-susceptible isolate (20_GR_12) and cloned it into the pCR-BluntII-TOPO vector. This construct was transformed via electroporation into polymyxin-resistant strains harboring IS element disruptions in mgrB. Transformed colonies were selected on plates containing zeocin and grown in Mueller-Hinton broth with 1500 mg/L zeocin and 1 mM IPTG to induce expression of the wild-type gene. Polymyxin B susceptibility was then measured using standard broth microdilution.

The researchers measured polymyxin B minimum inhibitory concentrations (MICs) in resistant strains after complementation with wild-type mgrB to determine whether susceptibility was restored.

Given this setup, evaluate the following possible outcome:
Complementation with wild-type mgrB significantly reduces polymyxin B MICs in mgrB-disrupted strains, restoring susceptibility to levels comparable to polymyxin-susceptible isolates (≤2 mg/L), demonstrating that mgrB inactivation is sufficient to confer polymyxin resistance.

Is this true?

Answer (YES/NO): YES